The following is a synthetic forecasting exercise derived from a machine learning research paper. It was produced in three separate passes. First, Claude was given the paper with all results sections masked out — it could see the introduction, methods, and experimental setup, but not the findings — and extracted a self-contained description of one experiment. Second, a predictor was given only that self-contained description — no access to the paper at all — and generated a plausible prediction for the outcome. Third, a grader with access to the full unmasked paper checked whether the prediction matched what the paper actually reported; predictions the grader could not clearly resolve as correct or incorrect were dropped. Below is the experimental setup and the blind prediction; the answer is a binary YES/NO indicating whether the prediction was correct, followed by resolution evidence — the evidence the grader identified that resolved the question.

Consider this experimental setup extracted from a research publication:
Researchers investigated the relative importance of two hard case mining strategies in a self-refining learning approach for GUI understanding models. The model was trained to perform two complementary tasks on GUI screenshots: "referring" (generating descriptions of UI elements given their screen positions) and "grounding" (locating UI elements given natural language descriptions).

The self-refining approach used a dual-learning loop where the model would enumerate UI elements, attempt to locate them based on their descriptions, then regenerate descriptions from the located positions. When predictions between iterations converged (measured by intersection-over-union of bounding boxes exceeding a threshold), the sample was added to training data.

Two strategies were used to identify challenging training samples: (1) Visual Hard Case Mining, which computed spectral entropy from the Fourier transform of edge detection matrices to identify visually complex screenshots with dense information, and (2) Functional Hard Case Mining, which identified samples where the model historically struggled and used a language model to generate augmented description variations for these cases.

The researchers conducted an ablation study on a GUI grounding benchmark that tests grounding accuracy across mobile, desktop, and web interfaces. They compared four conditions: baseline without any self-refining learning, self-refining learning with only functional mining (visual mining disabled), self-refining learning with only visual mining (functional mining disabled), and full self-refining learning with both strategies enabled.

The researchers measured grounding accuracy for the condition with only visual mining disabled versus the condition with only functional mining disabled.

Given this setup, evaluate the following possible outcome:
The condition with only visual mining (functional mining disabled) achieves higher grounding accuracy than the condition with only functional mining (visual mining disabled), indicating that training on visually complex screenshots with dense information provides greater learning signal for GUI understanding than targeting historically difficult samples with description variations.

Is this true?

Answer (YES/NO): NO